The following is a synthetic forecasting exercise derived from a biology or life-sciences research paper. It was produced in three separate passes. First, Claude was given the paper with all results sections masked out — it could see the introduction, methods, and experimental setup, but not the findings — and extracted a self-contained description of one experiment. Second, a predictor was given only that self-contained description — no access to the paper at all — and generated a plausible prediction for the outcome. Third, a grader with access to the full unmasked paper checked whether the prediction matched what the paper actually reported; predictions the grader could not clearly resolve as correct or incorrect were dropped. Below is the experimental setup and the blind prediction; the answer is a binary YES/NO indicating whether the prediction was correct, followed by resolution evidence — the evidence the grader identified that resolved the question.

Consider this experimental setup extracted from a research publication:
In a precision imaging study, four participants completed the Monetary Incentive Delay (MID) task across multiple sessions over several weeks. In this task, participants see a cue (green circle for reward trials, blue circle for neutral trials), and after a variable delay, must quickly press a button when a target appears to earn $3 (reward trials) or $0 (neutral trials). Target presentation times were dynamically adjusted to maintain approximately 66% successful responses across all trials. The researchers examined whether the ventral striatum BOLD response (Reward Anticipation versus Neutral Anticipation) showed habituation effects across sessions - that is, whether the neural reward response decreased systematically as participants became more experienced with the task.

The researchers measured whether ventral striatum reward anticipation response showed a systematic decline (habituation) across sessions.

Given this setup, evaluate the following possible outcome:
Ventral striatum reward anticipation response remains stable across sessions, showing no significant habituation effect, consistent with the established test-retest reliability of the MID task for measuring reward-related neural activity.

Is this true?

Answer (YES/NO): YES